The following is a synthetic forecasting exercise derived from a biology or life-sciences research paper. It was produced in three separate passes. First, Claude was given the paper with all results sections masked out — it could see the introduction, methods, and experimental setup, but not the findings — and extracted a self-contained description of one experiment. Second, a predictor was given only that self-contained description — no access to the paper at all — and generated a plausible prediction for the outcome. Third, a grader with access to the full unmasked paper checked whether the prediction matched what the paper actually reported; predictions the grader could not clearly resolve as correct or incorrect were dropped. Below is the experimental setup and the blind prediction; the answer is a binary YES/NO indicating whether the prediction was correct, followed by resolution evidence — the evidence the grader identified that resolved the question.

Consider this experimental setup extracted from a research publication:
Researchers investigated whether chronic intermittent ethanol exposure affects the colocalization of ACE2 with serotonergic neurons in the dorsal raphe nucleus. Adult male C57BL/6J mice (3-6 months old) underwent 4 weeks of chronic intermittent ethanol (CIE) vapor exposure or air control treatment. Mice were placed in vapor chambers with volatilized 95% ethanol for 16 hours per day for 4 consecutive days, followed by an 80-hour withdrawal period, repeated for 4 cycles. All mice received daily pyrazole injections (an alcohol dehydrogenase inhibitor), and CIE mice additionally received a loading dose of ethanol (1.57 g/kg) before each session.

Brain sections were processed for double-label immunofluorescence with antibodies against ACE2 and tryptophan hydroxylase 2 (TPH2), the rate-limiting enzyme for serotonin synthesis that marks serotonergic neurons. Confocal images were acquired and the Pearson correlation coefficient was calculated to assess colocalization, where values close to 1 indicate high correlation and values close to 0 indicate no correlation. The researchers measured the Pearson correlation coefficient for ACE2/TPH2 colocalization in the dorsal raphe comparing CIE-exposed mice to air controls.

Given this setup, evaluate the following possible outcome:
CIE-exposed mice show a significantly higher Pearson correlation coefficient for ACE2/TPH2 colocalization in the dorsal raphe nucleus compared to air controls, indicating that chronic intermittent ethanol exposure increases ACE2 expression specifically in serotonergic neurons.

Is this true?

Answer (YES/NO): YES